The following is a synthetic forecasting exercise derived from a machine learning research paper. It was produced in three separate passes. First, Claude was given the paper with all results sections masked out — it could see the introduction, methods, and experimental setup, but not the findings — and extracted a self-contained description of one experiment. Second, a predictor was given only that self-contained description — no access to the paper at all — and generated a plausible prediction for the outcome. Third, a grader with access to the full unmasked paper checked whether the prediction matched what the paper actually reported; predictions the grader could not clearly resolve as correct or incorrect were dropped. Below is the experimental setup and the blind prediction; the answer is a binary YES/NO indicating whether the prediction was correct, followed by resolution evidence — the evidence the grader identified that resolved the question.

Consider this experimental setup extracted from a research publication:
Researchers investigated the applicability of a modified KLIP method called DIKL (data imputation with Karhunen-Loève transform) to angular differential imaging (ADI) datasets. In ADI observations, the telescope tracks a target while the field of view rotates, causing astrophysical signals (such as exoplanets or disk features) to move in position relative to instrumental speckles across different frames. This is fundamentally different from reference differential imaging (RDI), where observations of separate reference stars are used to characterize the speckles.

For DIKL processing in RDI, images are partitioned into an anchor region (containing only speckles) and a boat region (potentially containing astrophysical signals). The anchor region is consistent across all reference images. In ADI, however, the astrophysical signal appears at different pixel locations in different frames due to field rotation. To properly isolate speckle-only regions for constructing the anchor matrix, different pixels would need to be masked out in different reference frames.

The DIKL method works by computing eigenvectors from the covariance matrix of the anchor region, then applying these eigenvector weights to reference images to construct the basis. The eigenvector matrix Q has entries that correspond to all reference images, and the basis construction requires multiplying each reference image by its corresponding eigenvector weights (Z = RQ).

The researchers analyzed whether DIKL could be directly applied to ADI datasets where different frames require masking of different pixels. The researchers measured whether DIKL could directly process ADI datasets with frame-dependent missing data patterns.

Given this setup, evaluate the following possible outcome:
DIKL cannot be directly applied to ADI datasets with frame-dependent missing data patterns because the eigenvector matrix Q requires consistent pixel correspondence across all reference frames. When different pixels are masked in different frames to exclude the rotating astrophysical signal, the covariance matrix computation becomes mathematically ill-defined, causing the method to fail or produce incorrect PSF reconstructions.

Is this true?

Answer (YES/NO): NO